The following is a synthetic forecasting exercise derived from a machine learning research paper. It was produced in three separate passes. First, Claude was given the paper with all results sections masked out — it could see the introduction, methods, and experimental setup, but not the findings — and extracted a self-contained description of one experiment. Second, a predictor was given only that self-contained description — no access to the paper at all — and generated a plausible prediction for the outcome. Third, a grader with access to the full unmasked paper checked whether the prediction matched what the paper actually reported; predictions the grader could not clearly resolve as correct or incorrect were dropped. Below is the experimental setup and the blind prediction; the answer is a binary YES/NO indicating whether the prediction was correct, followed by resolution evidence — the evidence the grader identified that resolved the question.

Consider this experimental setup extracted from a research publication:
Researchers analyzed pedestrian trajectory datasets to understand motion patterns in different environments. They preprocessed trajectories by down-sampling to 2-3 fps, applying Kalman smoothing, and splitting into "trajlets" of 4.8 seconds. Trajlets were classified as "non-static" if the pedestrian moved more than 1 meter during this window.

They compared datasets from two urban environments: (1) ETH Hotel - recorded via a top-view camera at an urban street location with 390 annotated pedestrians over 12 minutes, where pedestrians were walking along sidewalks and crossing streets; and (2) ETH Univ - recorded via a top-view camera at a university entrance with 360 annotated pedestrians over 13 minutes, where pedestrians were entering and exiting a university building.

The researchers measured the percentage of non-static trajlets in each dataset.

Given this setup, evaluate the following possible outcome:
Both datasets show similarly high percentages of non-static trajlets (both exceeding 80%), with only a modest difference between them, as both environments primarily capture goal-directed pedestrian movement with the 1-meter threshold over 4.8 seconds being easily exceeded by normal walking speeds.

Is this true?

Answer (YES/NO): NO